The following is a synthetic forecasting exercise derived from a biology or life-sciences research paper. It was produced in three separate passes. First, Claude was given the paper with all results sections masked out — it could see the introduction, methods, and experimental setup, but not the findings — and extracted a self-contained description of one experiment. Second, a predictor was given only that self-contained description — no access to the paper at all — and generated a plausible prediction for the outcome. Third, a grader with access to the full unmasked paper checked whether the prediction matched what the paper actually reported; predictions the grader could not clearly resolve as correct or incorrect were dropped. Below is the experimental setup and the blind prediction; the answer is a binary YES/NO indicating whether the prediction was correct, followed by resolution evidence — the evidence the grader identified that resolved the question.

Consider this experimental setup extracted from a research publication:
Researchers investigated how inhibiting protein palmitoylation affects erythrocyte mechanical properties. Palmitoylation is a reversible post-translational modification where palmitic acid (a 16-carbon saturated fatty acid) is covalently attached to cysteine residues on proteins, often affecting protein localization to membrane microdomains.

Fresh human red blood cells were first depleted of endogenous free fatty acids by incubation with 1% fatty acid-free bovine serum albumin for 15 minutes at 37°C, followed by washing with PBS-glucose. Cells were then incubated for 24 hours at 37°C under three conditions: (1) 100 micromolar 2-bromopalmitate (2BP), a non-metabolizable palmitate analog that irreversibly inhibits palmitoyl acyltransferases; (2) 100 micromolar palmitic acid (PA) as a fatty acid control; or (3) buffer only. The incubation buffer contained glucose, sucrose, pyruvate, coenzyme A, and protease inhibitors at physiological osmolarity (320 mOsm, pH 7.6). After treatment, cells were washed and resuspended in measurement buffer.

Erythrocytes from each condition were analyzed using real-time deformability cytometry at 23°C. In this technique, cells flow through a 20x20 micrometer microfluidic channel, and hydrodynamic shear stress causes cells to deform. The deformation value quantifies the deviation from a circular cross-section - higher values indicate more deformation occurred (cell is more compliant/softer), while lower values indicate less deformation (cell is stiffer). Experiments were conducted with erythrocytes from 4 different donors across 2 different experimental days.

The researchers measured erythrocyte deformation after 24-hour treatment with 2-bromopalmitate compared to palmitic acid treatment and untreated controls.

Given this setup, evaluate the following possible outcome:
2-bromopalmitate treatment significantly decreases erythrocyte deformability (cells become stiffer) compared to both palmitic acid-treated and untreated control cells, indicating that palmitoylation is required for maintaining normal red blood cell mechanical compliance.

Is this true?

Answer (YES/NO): YES